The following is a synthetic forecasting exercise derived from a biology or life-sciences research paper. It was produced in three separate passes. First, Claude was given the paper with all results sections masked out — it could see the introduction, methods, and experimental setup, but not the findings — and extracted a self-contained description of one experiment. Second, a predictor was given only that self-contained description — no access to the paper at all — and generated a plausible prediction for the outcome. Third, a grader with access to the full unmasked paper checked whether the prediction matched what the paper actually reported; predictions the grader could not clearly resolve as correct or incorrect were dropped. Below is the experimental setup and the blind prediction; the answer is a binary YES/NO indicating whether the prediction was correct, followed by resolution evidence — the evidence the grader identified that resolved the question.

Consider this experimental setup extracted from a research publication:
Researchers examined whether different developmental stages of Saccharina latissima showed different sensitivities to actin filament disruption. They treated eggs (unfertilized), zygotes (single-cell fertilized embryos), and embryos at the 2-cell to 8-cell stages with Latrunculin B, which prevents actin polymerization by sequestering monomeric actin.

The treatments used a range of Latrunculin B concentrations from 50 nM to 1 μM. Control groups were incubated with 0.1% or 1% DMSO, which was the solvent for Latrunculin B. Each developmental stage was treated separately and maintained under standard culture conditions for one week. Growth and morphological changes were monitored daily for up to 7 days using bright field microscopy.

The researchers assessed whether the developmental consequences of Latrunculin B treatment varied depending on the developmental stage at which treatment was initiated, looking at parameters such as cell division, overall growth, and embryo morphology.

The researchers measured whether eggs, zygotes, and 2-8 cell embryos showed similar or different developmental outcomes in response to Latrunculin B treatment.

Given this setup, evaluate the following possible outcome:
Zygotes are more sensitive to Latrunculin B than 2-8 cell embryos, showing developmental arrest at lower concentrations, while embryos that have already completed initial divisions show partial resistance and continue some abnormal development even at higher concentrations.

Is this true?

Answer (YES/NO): NO